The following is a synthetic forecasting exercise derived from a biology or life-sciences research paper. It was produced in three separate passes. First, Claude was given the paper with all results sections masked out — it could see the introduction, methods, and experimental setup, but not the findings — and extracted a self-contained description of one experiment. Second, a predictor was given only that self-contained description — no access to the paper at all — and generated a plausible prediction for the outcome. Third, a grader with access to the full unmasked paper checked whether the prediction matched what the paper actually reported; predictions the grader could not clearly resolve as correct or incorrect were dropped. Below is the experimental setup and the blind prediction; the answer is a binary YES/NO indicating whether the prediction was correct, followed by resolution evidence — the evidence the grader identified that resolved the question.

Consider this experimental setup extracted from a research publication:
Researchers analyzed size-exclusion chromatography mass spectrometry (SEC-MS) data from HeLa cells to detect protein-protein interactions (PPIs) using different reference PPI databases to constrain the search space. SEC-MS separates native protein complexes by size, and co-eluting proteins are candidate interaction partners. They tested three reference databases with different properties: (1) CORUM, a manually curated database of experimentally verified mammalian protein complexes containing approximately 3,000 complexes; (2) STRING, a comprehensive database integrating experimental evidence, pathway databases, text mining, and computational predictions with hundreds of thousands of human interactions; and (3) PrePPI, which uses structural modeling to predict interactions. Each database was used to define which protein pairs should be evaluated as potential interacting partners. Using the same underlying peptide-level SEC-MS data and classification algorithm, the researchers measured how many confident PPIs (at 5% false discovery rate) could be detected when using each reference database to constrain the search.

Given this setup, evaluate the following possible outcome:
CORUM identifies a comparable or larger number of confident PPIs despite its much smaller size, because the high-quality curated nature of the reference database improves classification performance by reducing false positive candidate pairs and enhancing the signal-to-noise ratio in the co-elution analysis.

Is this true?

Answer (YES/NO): YES